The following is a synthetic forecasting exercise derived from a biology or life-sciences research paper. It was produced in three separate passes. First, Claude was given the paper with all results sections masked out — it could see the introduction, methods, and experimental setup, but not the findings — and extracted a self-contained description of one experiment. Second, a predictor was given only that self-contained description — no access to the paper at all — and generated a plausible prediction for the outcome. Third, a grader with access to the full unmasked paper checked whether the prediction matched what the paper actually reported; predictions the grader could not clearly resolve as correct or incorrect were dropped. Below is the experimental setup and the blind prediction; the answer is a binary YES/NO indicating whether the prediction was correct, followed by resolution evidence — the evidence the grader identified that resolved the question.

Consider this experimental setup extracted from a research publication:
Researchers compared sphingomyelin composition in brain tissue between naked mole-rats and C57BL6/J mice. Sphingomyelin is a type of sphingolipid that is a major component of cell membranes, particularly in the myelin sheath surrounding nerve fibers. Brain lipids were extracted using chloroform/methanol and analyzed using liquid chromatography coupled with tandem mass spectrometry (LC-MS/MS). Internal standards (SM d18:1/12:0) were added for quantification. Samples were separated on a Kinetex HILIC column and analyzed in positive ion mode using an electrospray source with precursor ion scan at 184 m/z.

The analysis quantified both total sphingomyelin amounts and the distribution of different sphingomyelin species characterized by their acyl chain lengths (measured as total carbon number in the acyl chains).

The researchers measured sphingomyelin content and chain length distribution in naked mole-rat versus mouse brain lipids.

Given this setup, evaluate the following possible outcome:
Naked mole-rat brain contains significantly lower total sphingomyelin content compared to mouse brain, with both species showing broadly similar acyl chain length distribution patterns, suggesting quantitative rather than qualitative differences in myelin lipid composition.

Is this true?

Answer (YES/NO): NO